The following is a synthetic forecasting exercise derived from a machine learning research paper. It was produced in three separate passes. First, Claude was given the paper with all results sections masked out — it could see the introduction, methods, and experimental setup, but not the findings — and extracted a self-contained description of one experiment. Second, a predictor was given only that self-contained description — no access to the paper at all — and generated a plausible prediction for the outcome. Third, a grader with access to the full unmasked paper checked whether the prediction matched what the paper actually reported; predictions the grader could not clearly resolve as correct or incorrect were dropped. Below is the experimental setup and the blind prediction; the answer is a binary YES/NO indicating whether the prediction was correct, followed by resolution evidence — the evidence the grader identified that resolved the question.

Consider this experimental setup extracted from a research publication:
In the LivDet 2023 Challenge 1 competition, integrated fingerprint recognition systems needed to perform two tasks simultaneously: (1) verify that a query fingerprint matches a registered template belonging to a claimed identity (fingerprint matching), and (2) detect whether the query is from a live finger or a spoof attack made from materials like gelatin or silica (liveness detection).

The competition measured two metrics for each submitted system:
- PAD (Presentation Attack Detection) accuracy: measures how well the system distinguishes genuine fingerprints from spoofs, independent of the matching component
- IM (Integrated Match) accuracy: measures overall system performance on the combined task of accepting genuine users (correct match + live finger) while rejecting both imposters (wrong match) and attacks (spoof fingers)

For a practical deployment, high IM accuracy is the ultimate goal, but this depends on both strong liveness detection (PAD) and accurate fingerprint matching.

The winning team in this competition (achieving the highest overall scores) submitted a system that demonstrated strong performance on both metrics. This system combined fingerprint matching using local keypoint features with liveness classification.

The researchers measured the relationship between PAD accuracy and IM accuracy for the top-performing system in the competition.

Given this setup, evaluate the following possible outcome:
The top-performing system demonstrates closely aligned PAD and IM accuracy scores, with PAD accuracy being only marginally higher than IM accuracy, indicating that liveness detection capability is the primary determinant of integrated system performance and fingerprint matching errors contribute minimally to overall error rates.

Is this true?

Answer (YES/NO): YES